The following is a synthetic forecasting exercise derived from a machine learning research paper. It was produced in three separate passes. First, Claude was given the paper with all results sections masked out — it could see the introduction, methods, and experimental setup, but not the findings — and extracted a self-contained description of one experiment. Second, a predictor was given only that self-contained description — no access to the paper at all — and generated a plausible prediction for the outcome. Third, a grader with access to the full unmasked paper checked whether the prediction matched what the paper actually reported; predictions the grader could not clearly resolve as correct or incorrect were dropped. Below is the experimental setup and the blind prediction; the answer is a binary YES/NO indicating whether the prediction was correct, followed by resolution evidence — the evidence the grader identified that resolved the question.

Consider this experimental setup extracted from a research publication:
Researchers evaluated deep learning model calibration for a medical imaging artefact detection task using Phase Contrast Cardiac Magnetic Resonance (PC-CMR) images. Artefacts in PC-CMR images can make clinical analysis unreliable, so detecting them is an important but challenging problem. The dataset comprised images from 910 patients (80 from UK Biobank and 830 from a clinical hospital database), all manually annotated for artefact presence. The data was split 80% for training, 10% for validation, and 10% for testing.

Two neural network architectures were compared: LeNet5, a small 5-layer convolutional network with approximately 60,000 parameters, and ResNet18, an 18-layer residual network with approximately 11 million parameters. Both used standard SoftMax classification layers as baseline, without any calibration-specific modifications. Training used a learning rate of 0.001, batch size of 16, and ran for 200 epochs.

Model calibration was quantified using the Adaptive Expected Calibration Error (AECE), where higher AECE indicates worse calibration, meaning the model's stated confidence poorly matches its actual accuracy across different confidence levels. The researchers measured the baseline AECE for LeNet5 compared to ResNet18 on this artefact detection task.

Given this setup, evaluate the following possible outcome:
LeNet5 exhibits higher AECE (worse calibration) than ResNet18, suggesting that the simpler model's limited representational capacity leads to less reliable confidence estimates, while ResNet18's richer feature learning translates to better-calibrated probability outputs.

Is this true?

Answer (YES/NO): NO